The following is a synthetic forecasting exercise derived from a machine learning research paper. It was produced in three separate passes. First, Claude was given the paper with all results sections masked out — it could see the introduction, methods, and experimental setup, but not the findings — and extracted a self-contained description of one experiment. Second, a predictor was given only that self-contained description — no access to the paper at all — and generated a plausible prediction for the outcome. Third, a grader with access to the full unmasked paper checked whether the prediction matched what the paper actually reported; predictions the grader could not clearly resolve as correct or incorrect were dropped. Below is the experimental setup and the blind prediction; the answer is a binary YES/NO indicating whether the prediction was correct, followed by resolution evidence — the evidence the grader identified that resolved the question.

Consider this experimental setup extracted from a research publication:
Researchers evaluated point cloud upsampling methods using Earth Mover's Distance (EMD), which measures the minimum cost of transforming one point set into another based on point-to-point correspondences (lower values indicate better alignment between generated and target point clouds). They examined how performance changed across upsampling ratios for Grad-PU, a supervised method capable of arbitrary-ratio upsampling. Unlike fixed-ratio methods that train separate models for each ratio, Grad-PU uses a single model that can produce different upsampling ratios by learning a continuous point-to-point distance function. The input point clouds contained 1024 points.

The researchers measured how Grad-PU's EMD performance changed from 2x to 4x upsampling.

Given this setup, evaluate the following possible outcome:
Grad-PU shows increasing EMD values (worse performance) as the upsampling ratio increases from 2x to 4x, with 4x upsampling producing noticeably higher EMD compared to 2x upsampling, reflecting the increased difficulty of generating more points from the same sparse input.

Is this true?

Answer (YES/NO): NO